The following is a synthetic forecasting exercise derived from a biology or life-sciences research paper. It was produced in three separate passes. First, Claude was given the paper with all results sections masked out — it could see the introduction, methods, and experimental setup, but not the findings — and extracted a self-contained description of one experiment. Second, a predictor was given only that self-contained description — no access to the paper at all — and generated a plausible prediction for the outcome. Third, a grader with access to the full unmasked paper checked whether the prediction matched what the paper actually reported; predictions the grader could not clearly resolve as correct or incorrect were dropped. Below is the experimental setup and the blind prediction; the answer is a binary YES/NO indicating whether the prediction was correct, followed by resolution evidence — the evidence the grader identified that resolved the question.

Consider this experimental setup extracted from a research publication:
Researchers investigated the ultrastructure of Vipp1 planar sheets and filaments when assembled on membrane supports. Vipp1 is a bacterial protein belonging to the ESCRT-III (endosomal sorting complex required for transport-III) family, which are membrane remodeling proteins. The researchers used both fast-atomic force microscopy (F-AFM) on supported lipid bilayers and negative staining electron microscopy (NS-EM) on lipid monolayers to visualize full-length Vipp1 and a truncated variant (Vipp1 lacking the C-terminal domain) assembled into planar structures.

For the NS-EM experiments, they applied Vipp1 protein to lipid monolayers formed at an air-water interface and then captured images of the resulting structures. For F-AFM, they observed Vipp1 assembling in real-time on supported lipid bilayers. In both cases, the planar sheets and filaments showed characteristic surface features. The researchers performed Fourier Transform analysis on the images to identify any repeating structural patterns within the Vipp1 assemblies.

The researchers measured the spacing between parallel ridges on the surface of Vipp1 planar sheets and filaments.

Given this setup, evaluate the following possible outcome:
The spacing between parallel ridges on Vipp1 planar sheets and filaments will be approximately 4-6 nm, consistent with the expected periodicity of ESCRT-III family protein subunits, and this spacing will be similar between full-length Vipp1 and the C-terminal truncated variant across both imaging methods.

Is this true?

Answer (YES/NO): YES